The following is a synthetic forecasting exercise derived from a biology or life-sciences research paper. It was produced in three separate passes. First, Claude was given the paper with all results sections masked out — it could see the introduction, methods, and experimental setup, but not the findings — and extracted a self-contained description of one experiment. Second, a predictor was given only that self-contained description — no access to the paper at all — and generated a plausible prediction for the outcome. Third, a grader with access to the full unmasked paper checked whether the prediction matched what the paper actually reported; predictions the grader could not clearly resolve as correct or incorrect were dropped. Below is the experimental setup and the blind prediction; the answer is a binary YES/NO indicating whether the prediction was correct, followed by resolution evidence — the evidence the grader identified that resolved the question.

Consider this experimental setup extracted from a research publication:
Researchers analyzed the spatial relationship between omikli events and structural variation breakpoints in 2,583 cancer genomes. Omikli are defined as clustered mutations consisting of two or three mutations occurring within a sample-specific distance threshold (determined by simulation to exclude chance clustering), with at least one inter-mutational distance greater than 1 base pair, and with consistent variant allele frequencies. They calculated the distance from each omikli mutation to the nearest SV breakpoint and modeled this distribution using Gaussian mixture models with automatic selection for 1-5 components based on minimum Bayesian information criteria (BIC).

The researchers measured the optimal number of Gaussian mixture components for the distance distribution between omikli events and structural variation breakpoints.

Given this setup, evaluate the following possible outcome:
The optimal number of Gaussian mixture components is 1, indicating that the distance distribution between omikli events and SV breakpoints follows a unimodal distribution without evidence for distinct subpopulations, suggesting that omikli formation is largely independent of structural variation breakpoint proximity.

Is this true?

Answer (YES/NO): NO